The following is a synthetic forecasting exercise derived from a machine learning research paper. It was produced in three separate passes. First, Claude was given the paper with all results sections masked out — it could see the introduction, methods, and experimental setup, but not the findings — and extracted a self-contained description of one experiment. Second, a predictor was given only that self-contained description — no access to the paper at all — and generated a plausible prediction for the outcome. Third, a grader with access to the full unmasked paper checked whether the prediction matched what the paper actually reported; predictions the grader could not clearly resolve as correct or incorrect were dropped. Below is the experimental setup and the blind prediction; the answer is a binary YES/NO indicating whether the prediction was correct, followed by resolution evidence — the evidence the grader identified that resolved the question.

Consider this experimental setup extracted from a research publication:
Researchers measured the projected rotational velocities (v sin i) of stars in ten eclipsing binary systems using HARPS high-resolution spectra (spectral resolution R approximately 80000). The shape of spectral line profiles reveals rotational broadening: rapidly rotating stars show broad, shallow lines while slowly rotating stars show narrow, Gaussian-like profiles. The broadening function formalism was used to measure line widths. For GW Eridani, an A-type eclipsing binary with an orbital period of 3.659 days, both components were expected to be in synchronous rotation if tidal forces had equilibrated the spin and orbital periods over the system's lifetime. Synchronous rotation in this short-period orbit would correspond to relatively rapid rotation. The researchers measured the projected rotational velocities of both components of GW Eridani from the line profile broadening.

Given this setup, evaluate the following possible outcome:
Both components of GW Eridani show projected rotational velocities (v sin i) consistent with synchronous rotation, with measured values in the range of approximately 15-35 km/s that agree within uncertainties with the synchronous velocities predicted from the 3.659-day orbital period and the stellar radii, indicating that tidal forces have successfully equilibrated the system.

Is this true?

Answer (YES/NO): YES